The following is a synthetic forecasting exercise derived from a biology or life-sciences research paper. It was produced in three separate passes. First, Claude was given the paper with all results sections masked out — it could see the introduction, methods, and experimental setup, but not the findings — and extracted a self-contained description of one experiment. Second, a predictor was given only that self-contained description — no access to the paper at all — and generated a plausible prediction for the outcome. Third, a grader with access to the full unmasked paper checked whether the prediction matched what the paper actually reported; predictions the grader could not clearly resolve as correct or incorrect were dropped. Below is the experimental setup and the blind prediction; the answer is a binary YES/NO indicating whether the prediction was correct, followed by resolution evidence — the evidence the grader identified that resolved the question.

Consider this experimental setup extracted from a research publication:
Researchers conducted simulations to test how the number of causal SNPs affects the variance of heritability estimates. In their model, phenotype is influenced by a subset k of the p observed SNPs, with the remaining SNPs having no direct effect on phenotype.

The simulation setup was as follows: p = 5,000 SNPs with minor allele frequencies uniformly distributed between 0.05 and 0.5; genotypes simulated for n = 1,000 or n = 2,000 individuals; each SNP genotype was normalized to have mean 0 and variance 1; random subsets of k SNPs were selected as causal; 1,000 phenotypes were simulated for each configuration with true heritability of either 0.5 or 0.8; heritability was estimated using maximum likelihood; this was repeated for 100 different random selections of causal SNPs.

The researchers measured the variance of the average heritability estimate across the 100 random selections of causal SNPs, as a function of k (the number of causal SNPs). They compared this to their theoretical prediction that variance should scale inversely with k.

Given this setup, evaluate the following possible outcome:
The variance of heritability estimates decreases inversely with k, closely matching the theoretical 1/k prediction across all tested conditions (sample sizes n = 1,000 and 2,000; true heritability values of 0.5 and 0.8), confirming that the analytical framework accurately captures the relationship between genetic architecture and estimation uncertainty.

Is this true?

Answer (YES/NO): YES